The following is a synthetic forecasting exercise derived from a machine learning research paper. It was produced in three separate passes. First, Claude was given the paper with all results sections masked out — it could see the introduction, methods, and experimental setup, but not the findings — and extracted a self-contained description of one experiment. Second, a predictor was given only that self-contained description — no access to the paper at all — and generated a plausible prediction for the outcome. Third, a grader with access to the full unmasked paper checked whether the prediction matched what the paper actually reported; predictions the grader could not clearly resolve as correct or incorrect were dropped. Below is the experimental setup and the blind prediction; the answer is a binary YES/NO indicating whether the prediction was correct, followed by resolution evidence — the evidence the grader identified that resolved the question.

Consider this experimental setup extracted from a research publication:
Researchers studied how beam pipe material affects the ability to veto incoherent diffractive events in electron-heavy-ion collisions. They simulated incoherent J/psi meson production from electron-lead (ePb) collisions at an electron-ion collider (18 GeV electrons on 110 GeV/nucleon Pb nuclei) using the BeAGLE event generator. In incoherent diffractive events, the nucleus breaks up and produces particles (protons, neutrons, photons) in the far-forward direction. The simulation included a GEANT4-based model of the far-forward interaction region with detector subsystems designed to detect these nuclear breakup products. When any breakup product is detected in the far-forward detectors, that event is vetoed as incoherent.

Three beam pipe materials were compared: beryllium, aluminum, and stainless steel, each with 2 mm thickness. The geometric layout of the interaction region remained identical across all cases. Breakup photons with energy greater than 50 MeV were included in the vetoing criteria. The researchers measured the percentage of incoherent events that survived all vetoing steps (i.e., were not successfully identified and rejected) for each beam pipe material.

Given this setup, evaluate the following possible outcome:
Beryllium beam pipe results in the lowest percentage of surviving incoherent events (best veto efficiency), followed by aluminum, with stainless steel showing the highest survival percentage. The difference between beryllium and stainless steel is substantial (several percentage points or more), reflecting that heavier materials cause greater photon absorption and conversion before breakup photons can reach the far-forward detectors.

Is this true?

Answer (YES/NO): YES